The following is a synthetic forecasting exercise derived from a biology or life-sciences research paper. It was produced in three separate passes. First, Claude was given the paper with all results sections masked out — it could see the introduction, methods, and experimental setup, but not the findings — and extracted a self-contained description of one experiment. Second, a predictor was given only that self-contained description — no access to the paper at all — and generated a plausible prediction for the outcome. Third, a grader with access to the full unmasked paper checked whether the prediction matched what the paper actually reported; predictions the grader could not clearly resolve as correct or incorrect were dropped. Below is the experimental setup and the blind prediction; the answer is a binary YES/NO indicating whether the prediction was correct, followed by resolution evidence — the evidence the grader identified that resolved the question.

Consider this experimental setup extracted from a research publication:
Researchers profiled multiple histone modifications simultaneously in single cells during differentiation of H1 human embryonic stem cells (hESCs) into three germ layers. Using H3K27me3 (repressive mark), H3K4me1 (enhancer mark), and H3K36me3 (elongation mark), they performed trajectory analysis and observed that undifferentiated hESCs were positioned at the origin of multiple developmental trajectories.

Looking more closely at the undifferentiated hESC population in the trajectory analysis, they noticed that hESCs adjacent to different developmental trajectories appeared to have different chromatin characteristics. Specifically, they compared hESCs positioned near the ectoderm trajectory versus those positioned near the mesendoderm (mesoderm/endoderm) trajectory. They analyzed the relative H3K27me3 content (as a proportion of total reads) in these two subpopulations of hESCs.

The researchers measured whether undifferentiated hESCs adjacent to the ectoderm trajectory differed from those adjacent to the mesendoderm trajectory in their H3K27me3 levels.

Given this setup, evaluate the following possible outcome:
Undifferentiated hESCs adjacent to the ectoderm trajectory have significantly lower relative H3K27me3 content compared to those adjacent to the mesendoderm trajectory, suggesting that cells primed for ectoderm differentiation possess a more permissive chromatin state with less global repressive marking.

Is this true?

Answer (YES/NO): YES